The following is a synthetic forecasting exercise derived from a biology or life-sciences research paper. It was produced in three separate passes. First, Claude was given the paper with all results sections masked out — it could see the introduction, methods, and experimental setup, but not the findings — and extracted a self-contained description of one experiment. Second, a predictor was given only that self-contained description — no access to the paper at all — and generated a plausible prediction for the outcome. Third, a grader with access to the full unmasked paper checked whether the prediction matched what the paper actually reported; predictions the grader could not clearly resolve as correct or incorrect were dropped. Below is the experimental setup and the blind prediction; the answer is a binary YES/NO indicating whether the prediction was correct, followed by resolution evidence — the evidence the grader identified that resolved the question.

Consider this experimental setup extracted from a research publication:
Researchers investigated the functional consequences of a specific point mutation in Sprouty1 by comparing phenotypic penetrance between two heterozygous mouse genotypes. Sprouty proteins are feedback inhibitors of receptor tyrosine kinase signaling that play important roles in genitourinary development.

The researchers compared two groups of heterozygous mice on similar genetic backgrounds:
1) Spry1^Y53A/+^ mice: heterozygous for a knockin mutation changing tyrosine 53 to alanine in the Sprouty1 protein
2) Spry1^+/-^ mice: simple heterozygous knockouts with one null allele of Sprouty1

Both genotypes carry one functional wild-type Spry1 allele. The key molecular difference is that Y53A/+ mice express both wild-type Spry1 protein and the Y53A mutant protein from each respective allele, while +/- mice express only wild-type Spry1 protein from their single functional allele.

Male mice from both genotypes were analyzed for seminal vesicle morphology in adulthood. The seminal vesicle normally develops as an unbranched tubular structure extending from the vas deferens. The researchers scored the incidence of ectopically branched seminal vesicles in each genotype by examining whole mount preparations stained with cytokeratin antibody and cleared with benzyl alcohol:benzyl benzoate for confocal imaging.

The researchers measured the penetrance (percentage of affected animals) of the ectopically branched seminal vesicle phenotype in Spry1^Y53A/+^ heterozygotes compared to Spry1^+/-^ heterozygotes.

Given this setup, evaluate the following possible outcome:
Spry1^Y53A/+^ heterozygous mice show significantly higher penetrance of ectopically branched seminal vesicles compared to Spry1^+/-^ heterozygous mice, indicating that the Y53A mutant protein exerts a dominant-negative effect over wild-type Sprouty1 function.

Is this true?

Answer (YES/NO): YES